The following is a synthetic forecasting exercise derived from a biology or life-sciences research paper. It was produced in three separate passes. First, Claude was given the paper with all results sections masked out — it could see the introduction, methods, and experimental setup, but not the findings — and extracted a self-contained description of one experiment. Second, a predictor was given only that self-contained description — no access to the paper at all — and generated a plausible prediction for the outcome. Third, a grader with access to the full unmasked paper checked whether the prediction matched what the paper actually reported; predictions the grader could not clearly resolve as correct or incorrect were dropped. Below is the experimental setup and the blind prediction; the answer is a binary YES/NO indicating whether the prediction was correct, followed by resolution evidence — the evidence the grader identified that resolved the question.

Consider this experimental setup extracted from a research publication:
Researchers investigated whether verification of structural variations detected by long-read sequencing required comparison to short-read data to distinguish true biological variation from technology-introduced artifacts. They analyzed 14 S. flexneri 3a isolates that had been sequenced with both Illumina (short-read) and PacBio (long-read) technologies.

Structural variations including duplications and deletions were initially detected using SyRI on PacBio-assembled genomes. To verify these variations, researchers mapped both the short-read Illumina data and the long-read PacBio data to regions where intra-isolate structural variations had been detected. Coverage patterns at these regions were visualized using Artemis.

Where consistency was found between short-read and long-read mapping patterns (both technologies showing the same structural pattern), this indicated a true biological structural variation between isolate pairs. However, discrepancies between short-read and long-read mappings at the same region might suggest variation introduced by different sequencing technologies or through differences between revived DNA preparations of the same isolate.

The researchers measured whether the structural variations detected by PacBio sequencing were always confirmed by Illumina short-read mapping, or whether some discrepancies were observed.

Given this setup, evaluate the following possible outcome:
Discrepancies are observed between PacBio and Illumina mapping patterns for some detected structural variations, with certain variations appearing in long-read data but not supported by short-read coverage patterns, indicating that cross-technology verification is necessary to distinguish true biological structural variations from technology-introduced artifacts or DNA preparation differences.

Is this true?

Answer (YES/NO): YES